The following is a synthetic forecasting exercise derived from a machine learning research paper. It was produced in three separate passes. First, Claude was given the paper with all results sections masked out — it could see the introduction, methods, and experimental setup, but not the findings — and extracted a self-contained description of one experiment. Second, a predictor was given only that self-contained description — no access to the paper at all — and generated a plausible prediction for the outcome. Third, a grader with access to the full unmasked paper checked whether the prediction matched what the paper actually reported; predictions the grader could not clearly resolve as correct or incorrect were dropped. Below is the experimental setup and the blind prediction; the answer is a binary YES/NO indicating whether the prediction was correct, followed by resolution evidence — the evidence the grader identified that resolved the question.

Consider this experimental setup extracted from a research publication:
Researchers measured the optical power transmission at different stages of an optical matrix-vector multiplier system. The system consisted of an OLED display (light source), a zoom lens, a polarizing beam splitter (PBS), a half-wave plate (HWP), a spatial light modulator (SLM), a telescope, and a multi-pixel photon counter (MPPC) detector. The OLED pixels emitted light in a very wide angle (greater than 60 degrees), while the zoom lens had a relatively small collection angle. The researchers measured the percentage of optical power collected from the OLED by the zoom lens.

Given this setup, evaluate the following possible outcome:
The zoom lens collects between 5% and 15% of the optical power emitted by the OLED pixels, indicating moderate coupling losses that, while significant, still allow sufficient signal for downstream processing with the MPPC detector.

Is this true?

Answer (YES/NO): NO